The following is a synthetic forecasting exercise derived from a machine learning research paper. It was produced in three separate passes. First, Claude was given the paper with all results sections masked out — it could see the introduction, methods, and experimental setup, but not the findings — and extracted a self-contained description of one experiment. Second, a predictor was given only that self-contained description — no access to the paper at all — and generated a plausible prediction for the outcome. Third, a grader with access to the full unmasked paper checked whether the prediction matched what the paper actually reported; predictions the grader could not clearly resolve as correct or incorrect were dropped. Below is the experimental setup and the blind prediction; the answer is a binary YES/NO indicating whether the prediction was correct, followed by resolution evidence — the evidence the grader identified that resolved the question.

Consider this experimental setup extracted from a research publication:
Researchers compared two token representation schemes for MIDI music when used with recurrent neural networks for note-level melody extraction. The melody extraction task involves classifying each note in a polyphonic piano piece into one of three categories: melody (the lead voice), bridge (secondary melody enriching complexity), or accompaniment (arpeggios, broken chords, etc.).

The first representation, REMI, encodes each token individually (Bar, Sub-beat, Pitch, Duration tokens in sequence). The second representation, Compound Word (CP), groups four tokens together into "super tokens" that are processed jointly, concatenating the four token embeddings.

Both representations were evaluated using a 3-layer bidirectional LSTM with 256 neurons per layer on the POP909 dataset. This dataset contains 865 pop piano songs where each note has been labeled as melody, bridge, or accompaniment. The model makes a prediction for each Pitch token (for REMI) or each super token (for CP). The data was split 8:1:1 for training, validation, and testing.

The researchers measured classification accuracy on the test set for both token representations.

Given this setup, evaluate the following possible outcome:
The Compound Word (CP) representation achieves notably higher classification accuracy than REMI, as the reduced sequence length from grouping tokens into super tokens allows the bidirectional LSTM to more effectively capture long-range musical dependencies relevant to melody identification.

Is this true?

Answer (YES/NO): NO